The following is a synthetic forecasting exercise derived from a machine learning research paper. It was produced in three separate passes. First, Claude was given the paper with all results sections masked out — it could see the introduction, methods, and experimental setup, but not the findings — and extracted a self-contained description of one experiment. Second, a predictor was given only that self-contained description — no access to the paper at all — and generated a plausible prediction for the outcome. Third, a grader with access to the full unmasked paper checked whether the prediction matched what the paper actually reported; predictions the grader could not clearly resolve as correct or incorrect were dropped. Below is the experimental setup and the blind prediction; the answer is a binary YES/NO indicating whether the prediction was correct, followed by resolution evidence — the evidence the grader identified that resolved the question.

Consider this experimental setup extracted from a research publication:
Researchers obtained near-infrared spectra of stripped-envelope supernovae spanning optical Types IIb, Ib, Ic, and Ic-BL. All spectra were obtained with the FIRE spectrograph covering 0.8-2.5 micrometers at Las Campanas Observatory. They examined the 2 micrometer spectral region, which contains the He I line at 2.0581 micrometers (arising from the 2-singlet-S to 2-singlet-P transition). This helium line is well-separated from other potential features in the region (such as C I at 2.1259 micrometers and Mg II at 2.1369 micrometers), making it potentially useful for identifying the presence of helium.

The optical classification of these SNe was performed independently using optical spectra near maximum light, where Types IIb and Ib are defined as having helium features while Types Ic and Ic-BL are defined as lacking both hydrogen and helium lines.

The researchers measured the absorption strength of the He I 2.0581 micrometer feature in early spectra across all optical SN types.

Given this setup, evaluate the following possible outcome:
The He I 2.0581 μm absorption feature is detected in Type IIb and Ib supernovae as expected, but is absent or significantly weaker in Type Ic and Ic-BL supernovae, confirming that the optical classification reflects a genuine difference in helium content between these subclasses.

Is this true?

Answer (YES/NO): YES